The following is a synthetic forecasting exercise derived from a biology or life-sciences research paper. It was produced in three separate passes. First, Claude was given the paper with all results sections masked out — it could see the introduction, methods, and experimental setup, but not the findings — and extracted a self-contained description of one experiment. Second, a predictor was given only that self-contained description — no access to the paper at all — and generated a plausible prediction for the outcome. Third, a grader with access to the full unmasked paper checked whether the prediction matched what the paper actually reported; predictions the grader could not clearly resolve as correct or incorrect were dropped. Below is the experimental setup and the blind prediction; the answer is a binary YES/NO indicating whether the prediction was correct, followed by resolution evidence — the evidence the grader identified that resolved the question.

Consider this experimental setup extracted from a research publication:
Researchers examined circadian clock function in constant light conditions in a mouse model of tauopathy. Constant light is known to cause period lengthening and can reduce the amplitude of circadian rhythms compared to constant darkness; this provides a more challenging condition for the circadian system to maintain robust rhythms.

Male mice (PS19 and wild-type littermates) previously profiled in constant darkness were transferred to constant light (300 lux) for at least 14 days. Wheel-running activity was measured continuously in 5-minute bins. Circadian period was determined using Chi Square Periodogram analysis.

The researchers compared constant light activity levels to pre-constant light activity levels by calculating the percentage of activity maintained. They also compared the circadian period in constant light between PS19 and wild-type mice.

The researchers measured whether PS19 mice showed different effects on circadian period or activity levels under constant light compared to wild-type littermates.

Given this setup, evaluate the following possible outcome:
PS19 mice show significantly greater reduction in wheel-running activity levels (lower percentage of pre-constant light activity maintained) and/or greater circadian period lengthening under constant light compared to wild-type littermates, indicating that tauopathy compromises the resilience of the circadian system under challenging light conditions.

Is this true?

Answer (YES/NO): NO